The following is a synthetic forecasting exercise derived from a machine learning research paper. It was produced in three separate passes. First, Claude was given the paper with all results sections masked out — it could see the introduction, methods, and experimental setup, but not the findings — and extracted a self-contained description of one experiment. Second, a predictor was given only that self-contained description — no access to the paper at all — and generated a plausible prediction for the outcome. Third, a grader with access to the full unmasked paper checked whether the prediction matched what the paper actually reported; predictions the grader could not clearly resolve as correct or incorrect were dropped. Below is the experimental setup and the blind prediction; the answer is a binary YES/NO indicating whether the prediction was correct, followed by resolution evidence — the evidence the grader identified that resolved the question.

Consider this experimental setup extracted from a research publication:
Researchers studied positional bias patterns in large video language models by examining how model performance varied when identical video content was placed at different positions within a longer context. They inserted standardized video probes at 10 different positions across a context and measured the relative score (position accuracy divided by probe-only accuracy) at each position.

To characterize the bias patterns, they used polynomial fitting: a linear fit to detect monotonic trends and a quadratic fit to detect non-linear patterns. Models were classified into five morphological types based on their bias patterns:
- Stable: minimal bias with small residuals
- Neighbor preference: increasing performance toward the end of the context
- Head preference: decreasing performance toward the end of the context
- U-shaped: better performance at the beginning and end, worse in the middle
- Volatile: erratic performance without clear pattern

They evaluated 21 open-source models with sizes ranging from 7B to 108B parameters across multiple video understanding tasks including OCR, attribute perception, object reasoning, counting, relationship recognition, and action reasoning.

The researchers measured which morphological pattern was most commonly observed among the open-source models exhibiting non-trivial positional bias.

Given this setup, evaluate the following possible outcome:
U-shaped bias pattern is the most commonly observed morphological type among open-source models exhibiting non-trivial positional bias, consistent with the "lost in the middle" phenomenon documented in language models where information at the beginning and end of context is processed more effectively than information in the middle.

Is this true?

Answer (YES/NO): YES